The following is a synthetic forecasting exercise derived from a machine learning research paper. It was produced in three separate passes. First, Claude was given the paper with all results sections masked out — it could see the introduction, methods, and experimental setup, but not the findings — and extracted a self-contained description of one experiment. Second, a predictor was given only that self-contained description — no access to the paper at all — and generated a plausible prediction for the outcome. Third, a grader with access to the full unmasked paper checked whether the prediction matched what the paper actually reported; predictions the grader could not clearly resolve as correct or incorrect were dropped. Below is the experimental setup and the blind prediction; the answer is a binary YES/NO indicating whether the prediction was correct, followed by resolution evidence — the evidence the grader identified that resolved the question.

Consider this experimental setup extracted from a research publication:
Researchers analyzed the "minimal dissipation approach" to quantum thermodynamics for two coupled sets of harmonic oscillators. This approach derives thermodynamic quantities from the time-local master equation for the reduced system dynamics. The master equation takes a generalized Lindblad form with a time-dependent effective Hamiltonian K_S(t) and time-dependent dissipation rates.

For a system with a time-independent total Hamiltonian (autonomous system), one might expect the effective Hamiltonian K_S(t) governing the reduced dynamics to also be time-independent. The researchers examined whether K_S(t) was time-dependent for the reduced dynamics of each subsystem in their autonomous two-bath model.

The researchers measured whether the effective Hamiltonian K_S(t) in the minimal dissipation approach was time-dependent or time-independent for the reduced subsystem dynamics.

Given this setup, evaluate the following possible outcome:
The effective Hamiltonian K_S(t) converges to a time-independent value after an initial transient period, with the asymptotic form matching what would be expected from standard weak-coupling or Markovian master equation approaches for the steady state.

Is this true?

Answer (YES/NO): NO